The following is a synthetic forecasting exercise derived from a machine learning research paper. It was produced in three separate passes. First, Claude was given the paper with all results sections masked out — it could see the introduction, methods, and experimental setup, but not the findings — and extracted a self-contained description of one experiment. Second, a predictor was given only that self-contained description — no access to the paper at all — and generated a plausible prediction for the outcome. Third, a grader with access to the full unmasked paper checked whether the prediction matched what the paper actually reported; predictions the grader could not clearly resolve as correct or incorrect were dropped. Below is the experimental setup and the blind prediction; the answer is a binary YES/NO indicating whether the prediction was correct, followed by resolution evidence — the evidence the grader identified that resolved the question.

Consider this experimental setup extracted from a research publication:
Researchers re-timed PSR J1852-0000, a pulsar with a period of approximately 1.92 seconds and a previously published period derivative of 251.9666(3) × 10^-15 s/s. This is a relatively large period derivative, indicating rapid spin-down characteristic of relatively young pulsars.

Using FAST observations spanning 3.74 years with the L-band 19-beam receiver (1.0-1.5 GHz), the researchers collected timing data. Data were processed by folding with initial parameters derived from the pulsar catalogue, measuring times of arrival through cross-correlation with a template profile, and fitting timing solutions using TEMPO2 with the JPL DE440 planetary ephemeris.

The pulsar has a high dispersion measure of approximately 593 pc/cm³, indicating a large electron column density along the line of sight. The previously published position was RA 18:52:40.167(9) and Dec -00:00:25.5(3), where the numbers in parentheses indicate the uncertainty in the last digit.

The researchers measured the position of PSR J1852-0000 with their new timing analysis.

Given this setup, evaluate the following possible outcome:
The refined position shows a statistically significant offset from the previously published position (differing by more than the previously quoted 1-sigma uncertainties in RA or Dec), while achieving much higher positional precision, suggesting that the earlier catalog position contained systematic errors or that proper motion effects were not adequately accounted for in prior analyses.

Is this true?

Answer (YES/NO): NO